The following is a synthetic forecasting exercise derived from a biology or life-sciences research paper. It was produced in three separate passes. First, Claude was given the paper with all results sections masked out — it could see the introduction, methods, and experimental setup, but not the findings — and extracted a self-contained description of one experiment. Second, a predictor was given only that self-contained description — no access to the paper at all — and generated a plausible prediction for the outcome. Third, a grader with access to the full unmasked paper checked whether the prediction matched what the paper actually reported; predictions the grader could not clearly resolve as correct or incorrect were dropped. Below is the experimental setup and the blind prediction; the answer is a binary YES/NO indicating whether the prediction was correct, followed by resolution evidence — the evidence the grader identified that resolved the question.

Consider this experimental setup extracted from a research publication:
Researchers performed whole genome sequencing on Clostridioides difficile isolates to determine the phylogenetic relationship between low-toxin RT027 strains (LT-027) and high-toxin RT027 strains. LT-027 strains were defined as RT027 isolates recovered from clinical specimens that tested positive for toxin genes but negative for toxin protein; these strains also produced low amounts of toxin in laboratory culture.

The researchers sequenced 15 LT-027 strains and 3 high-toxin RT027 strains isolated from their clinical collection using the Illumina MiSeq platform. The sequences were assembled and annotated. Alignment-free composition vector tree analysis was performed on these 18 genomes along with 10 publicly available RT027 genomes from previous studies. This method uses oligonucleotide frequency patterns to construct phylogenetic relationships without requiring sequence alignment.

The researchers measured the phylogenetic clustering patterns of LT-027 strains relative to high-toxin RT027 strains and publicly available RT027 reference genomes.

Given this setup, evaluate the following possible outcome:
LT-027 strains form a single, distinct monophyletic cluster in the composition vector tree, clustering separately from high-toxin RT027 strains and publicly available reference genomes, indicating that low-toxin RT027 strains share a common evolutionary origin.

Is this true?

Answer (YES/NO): YES